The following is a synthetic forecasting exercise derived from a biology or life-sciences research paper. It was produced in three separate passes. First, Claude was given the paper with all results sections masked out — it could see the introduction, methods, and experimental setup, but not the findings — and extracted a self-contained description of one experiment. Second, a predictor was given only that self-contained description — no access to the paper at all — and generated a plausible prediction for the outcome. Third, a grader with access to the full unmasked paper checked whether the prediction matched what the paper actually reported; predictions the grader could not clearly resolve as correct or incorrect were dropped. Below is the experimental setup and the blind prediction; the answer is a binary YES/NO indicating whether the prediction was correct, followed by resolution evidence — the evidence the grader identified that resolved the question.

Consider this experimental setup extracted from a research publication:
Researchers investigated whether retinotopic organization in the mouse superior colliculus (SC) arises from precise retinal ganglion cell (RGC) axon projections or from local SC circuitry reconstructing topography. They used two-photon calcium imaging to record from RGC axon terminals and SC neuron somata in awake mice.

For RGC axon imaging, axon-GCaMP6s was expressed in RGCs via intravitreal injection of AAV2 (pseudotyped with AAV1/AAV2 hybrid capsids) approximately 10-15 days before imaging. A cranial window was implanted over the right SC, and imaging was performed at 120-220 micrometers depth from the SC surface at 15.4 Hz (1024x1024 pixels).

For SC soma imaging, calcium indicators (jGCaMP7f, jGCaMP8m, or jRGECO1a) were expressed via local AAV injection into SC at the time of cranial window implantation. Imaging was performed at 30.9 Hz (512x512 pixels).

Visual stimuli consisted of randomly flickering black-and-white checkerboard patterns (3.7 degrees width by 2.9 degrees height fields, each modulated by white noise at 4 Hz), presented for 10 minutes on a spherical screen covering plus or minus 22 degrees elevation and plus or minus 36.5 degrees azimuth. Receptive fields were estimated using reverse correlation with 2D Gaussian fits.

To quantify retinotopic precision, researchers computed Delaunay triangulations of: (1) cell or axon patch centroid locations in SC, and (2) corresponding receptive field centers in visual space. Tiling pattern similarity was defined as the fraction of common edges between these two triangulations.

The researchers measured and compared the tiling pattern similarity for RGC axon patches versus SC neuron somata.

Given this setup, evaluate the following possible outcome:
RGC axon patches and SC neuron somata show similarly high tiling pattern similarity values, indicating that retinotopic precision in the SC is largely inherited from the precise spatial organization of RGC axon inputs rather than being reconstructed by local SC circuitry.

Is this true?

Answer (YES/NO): NO